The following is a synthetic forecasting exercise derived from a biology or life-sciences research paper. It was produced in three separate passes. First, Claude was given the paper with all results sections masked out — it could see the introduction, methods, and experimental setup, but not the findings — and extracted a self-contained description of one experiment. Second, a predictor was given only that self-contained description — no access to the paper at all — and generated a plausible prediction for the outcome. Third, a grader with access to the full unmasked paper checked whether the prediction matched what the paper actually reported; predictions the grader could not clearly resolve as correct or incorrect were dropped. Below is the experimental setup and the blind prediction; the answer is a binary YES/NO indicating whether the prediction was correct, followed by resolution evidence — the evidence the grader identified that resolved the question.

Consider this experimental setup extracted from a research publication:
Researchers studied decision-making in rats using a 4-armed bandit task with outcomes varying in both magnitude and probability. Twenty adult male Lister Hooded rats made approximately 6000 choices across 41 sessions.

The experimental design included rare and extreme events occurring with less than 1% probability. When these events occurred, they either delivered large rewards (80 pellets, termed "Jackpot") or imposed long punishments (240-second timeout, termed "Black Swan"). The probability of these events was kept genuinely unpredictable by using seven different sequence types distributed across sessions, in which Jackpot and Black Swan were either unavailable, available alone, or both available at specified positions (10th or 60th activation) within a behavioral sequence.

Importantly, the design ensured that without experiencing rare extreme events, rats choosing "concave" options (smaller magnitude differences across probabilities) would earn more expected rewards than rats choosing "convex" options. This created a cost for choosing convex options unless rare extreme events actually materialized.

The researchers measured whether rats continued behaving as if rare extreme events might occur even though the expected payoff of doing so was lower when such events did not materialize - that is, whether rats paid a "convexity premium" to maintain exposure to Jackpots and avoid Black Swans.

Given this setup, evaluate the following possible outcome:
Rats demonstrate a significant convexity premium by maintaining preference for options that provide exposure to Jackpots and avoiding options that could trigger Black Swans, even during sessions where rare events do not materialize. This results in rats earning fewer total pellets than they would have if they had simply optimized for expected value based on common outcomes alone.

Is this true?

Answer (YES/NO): YES